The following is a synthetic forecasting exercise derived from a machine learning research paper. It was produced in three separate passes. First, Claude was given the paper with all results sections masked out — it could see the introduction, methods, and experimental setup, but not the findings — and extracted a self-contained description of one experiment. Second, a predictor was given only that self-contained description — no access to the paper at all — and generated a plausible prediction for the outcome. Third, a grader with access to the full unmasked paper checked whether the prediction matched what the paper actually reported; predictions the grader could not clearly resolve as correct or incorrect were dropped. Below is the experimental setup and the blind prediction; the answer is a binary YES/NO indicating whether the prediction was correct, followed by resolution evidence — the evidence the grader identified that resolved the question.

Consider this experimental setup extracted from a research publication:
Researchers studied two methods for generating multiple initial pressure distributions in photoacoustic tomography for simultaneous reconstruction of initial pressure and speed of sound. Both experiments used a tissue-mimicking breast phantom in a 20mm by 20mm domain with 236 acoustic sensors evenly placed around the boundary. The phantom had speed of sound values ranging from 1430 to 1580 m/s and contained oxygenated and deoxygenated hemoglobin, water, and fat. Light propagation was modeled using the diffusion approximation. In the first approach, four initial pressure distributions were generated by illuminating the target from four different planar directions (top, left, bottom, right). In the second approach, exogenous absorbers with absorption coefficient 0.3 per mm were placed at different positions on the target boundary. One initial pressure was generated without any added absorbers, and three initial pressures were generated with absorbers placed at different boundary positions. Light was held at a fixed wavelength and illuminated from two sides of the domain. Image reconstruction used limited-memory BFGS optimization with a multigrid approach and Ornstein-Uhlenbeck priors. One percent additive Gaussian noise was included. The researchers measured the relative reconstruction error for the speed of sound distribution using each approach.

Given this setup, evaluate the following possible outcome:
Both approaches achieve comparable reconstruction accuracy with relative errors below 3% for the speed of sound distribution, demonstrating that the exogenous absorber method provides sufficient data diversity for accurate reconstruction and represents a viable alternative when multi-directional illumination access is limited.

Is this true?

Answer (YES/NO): YES